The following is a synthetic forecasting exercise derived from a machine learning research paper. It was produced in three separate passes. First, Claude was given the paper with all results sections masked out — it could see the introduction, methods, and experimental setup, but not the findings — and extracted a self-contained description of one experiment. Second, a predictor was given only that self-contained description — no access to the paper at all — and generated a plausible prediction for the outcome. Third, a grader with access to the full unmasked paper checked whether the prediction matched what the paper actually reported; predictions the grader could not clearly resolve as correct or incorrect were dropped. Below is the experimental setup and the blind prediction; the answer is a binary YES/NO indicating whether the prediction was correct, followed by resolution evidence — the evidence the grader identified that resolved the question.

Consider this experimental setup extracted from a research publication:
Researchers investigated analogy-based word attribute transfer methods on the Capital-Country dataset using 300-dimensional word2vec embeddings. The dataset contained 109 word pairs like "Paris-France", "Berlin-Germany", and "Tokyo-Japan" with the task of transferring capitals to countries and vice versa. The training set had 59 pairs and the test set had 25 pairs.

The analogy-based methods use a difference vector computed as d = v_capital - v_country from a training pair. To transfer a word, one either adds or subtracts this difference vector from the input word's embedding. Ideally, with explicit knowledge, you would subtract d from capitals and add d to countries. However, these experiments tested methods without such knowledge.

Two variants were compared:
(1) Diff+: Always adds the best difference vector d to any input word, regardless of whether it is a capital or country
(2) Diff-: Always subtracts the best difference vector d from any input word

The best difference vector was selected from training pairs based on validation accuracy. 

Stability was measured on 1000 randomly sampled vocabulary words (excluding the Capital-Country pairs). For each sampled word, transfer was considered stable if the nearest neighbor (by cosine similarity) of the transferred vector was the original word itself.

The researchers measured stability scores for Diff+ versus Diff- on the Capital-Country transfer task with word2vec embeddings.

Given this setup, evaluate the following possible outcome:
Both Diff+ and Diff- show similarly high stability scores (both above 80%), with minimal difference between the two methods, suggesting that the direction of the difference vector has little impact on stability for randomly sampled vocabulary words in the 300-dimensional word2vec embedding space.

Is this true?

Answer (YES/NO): NO